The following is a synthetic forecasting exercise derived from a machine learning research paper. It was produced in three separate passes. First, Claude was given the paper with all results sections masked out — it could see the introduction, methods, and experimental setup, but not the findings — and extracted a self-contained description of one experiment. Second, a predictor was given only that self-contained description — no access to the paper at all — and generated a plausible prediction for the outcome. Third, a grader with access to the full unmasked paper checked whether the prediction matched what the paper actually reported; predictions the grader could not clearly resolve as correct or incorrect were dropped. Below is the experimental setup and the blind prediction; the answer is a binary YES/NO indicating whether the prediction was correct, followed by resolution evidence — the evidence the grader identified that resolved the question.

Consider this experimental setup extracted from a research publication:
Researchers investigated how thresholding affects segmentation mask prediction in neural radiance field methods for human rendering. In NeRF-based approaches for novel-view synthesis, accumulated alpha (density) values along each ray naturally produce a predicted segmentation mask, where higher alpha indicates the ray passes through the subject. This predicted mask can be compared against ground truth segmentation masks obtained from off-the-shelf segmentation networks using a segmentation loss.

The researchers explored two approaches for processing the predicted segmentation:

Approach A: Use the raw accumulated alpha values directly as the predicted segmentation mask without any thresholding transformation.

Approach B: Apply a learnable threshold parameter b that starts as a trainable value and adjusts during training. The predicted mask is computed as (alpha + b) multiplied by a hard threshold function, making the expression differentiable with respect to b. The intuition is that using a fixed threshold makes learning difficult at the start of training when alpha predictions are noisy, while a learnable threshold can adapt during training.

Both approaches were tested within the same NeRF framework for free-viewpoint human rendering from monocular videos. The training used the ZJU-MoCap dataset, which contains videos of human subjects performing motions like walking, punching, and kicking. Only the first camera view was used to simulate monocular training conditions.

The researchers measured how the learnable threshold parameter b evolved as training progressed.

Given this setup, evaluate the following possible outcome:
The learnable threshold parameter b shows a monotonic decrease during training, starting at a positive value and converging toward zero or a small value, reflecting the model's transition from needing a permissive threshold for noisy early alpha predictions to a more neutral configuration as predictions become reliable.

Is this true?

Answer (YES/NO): NO